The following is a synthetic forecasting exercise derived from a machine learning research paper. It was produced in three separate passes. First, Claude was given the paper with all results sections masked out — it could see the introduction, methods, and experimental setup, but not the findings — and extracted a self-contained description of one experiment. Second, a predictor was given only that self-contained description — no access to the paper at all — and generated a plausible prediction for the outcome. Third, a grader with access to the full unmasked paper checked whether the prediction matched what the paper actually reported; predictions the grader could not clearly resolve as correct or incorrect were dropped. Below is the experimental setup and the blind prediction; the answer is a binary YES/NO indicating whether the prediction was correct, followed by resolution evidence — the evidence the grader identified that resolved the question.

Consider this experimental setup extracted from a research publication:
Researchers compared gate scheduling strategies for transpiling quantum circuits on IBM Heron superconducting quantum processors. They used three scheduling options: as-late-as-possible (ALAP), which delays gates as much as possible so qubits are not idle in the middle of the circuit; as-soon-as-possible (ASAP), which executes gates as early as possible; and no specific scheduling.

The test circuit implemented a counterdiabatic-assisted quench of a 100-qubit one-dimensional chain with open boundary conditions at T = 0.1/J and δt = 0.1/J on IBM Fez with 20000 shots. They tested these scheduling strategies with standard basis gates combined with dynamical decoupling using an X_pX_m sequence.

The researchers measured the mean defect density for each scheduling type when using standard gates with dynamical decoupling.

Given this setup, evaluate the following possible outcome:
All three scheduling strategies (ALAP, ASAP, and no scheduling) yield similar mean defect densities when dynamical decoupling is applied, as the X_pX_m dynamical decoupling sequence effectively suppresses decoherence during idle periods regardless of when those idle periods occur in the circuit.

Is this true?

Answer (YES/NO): NO